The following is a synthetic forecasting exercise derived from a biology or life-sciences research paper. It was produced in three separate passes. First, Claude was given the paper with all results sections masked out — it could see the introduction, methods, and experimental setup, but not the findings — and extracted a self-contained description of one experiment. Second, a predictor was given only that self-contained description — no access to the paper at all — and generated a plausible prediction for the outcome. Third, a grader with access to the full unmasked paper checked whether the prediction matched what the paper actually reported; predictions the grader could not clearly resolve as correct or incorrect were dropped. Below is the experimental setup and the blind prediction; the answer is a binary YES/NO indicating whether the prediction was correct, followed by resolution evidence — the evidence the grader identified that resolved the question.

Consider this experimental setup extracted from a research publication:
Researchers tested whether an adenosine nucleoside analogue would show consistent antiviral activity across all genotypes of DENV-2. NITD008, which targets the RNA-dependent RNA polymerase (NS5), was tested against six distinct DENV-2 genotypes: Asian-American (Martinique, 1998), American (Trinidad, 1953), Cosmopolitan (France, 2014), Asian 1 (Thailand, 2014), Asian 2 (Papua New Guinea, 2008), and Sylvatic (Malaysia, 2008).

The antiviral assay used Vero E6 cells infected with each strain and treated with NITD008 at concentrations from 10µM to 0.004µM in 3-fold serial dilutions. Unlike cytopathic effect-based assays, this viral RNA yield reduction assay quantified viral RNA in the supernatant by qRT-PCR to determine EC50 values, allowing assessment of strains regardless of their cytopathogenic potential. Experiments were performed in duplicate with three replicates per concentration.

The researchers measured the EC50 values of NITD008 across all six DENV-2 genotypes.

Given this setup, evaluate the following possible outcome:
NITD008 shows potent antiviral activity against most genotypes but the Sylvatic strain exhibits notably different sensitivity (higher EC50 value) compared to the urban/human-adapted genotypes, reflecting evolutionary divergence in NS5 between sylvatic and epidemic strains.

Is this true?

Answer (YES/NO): NO